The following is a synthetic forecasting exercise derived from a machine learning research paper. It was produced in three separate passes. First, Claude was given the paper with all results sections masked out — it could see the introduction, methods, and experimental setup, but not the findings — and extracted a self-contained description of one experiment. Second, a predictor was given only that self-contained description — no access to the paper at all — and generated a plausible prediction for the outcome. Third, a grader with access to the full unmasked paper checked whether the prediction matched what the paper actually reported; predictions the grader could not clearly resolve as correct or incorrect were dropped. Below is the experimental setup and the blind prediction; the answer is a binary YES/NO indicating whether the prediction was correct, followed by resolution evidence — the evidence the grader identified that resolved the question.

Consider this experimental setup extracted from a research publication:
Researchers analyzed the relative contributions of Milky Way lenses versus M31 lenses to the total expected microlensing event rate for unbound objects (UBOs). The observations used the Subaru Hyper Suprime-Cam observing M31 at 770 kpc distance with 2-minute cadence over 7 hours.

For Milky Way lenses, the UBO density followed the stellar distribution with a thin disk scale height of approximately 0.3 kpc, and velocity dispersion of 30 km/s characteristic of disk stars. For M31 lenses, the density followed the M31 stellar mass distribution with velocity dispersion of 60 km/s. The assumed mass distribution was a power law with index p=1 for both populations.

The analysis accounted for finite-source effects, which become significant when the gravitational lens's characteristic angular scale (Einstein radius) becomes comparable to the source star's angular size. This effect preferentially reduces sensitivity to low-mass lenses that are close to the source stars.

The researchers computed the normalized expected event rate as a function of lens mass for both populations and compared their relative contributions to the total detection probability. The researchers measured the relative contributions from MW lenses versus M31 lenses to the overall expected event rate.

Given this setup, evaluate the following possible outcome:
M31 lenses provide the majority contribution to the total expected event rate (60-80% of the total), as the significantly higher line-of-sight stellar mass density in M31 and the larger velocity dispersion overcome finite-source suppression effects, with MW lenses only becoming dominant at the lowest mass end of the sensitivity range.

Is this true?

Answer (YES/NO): NO